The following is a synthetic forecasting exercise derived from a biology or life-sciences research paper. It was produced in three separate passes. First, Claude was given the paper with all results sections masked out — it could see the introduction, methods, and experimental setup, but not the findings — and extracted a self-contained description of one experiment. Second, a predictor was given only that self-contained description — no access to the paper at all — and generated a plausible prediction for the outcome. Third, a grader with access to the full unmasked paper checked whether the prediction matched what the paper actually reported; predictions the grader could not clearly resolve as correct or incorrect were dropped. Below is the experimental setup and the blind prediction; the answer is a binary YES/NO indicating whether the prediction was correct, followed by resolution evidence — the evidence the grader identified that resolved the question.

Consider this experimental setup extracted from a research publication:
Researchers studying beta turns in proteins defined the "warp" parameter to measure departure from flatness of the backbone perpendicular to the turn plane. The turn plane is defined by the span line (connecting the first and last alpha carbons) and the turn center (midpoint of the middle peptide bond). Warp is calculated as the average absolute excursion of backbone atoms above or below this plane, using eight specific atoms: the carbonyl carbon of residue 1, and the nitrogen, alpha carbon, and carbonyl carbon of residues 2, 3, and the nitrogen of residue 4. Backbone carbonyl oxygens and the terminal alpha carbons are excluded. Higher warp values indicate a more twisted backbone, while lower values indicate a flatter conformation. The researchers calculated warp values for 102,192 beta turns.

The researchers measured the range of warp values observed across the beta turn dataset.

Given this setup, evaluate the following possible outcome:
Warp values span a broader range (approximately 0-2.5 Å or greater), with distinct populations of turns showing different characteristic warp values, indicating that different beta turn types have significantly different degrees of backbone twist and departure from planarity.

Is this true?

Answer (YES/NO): NO